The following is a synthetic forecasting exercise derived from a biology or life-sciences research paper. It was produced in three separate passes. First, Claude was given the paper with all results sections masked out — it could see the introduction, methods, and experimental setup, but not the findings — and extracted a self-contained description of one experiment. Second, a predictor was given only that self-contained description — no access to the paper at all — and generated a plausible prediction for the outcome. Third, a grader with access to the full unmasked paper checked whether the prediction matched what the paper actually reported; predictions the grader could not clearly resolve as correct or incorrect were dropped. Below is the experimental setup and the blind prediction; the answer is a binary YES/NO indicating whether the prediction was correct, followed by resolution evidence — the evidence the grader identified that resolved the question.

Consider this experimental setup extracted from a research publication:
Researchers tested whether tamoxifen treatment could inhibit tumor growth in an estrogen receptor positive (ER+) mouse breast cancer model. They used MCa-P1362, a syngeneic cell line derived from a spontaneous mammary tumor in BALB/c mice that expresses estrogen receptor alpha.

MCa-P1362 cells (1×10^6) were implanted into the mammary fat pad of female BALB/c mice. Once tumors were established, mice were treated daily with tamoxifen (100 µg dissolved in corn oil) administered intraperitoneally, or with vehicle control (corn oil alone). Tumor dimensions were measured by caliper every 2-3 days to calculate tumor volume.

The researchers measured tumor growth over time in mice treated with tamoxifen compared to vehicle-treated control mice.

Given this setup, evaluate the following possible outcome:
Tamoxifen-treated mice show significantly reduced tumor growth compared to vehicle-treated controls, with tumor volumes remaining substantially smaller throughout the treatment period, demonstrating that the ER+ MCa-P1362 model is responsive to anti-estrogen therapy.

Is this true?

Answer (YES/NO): NO